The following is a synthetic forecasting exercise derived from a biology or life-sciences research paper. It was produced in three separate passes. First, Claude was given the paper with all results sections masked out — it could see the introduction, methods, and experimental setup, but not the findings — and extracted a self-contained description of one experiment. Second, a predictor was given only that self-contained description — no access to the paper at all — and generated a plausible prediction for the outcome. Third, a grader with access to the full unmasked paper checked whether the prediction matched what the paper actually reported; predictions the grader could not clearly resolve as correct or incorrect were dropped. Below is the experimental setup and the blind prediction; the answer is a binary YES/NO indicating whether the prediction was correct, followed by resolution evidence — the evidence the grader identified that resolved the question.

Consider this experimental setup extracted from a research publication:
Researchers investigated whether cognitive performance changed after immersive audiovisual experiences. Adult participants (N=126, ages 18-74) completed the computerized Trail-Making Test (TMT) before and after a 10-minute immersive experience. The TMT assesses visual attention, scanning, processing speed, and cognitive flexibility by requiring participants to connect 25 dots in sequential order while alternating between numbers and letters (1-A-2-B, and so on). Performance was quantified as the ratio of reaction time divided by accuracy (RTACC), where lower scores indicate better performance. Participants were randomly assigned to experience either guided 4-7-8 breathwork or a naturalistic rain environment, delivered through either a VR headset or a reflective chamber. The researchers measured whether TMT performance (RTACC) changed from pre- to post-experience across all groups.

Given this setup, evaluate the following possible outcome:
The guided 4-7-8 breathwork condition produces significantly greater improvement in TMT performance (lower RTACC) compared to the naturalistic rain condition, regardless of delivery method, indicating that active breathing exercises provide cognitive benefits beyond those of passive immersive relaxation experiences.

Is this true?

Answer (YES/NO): NO